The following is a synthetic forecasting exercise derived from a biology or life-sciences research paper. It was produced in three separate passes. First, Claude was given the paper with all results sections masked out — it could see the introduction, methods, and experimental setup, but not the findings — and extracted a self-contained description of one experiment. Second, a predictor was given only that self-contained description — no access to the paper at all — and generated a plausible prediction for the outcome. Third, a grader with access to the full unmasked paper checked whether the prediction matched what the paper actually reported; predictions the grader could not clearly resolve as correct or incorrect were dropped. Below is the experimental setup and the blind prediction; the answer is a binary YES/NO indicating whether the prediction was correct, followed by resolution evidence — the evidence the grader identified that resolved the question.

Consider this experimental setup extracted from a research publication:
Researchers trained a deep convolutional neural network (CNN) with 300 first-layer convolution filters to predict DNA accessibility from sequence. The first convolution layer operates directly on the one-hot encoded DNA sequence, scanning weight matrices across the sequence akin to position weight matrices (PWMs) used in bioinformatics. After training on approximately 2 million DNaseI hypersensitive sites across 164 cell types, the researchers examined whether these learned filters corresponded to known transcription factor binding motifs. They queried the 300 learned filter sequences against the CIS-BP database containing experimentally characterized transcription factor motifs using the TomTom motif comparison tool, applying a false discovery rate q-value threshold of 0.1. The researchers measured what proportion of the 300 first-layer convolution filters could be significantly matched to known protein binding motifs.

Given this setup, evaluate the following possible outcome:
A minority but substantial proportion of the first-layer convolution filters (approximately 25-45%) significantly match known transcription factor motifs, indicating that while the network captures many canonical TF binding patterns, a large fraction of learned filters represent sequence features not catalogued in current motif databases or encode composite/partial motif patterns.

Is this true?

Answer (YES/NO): YES